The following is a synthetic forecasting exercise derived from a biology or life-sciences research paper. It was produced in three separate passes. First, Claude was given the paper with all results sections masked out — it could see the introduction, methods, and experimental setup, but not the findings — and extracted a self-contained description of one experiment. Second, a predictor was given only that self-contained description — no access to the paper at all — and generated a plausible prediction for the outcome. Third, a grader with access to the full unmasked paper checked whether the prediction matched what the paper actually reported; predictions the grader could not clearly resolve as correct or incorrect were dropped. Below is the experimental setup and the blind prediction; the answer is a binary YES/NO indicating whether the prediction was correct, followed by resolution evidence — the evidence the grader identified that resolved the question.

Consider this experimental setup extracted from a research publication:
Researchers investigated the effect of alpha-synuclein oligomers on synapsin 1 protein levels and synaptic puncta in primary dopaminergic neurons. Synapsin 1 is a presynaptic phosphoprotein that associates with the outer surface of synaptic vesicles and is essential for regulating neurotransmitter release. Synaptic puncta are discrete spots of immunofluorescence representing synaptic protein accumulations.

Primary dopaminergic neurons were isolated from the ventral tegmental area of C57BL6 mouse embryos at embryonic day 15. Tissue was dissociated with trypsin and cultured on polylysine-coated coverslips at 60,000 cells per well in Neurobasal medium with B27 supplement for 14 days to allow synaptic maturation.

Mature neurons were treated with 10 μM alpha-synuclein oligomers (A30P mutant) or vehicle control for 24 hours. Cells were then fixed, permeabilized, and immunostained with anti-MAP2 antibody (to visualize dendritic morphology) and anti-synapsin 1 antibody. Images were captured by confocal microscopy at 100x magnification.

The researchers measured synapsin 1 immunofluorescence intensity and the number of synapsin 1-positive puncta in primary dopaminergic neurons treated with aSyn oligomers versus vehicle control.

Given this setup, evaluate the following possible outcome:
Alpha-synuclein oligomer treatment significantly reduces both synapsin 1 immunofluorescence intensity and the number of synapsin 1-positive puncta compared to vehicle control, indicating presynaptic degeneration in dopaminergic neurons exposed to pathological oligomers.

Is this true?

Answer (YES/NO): YES